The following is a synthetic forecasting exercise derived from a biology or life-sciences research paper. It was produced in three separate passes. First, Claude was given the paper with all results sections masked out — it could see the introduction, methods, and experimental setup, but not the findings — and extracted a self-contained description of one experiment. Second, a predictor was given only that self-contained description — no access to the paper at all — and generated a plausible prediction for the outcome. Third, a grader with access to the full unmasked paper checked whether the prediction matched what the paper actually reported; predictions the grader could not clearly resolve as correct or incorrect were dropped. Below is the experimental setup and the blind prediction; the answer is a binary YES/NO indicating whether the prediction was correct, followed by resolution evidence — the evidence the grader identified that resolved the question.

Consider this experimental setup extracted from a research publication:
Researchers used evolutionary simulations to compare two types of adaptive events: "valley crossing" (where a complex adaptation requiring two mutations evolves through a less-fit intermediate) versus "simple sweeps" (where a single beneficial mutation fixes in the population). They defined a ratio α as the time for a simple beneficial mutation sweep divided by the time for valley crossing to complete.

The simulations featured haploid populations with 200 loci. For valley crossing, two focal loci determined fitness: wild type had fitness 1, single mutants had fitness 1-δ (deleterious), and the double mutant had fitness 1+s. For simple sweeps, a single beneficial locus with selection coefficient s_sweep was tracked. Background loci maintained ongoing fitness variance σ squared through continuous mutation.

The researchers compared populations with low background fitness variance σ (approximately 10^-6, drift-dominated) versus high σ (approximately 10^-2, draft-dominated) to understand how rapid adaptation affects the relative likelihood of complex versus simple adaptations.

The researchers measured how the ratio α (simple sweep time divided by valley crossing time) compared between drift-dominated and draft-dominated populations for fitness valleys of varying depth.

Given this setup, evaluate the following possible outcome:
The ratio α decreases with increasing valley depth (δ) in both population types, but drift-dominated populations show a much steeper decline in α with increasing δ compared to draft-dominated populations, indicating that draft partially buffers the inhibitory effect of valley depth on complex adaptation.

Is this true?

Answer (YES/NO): NO